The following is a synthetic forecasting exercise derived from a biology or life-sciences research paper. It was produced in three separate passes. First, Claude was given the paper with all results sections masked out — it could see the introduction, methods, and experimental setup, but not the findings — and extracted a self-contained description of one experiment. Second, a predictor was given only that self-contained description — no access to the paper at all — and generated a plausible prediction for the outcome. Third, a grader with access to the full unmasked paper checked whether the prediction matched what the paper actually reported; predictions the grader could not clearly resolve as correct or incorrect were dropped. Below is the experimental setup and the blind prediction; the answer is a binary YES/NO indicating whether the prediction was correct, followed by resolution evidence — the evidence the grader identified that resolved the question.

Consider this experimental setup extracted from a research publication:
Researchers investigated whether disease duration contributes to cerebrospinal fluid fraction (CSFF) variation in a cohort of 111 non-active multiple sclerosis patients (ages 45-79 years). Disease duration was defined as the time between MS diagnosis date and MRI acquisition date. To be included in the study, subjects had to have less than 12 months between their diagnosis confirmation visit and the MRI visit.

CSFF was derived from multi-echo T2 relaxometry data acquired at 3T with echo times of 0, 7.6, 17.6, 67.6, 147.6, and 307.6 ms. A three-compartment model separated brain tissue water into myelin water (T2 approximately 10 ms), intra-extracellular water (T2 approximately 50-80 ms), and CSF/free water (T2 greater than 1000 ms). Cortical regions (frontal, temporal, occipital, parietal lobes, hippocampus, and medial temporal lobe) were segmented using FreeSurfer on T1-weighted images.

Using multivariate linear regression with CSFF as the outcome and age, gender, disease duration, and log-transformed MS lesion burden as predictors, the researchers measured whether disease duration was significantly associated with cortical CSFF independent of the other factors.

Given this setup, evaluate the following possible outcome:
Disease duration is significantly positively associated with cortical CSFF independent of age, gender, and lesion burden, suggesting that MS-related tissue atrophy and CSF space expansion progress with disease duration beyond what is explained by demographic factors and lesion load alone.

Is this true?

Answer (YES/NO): YES